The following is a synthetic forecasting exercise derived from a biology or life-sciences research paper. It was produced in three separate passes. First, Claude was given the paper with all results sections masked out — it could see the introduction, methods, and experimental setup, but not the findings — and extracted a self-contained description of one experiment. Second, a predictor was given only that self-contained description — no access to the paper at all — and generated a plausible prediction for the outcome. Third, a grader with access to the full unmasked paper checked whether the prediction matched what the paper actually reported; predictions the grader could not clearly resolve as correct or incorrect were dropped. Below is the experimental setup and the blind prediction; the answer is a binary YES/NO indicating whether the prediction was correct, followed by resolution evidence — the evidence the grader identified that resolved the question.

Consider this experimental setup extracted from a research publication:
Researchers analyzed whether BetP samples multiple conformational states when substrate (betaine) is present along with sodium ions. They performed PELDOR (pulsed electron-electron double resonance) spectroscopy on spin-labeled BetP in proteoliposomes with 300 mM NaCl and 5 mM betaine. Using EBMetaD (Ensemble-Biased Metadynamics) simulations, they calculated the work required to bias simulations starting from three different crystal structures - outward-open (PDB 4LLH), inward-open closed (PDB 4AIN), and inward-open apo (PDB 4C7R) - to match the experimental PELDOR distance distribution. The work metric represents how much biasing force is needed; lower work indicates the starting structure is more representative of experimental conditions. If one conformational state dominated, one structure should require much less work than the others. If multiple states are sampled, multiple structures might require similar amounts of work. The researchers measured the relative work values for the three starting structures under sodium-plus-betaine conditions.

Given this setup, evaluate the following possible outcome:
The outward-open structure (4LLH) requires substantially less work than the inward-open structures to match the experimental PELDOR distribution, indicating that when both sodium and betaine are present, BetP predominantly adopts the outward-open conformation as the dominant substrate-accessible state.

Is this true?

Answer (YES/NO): NO